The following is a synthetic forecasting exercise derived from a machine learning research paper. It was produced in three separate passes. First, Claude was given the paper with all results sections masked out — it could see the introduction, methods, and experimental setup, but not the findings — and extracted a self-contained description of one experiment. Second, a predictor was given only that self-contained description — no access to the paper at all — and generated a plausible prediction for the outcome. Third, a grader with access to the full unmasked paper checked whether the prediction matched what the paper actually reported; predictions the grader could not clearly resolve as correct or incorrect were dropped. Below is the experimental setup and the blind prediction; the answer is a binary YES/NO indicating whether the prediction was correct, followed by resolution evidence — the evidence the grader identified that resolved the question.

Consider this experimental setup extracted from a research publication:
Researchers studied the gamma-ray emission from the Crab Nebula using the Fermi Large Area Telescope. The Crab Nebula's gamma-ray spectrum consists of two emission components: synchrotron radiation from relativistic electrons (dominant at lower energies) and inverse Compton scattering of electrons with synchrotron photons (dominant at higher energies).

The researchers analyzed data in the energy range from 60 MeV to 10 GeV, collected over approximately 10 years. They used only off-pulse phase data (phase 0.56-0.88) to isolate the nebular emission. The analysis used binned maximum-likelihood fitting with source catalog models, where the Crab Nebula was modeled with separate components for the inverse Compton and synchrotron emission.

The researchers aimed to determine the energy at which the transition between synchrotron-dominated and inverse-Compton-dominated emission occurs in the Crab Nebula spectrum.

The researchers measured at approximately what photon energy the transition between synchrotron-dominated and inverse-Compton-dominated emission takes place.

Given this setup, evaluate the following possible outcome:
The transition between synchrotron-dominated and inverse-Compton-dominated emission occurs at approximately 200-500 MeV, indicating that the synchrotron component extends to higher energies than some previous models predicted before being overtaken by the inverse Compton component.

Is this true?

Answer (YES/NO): NO